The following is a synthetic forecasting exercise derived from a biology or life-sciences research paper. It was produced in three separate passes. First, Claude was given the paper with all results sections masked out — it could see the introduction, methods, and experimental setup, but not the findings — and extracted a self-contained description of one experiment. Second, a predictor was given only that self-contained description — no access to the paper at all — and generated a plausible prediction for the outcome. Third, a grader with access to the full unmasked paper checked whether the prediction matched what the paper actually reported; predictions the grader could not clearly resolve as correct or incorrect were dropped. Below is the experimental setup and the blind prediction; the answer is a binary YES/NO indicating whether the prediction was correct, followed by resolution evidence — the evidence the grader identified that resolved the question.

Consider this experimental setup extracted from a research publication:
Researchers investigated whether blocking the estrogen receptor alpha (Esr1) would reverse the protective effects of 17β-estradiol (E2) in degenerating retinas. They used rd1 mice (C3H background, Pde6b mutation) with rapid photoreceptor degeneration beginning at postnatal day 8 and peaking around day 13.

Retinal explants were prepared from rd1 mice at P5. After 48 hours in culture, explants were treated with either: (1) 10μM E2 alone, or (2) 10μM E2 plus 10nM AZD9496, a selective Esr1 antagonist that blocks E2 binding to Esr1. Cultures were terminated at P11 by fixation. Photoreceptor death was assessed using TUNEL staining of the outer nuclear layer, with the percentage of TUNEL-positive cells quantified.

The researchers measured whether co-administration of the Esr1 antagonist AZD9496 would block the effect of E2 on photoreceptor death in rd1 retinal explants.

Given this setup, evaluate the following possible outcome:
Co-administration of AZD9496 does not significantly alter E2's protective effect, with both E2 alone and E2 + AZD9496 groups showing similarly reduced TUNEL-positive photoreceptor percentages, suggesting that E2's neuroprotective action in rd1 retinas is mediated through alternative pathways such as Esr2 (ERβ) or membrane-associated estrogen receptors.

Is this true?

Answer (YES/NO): NO